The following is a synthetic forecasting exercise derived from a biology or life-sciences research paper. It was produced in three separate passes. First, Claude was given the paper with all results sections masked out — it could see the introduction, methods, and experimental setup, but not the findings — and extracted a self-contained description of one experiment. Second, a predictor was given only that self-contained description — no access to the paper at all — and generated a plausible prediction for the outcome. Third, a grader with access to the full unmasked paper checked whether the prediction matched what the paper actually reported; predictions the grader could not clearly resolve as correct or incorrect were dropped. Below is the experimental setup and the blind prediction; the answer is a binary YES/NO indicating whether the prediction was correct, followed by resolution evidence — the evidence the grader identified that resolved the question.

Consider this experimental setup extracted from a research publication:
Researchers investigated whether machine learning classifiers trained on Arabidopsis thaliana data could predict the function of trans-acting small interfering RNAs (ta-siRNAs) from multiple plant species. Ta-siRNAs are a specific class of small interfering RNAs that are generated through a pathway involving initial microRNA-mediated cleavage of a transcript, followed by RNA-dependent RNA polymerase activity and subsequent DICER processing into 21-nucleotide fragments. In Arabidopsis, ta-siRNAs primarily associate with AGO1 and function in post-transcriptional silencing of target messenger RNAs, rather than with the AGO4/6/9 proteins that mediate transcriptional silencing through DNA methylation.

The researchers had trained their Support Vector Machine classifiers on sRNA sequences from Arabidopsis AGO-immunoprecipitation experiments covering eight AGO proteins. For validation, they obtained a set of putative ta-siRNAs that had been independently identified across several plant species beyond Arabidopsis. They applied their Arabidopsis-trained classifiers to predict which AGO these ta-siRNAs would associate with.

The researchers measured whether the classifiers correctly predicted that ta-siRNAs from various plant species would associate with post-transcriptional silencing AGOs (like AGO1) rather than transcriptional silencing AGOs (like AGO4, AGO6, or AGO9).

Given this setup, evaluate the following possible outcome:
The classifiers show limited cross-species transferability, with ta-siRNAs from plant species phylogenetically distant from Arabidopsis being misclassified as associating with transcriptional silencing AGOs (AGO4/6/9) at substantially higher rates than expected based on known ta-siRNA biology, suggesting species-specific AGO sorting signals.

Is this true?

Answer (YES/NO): NO